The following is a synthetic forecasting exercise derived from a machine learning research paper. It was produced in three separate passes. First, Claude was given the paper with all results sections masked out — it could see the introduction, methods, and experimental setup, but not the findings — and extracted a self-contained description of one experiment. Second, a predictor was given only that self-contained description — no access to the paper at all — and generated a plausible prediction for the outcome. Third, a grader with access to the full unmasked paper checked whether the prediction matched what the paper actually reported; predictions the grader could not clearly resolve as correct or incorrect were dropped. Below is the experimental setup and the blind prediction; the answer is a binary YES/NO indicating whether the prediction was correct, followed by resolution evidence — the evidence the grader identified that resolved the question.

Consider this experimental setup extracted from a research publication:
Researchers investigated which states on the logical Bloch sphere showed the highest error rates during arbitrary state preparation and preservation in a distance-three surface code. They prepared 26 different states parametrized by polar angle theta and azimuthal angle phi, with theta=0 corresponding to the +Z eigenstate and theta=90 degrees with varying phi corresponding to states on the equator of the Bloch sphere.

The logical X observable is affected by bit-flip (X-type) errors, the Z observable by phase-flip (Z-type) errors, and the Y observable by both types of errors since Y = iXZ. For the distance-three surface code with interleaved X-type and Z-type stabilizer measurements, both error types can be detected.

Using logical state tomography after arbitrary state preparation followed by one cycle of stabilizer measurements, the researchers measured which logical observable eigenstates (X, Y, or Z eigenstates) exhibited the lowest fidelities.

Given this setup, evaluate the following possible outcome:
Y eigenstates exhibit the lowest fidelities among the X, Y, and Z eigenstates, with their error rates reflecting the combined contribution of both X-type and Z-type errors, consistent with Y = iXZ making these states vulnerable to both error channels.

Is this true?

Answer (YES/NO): YES